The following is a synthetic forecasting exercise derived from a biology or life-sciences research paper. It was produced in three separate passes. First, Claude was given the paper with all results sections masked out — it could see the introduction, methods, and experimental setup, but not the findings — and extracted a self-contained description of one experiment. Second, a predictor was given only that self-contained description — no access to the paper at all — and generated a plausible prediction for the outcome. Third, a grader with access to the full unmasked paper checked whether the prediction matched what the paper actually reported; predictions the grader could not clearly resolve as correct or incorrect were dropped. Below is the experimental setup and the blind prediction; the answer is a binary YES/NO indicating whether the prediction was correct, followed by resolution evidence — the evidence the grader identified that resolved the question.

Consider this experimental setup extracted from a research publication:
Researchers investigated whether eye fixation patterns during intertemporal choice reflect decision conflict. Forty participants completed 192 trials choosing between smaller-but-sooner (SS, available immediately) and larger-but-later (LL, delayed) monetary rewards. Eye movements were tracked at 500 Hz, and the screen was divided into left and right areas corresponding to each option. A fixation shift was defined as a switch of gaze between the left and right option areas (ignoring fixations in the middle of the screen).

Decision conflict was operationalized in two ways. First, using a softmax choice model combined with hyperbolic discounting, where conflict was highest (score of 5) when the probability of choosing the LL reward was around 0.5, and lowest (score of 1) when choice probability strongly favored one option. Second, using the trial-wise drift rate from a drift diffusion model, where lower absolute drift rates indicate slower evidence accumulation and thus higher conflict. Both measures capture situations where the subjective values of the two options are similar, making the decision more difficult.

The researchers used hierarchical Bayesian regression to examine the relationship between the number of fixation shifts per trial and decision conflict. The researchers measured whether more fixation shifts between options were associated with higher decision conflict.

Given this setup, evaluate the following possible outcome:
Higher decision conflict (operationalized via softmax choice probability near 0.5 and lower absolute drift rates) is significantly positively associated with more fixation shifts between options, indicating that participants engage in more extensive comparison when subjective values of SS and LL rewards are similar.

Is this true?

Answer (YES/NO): NO